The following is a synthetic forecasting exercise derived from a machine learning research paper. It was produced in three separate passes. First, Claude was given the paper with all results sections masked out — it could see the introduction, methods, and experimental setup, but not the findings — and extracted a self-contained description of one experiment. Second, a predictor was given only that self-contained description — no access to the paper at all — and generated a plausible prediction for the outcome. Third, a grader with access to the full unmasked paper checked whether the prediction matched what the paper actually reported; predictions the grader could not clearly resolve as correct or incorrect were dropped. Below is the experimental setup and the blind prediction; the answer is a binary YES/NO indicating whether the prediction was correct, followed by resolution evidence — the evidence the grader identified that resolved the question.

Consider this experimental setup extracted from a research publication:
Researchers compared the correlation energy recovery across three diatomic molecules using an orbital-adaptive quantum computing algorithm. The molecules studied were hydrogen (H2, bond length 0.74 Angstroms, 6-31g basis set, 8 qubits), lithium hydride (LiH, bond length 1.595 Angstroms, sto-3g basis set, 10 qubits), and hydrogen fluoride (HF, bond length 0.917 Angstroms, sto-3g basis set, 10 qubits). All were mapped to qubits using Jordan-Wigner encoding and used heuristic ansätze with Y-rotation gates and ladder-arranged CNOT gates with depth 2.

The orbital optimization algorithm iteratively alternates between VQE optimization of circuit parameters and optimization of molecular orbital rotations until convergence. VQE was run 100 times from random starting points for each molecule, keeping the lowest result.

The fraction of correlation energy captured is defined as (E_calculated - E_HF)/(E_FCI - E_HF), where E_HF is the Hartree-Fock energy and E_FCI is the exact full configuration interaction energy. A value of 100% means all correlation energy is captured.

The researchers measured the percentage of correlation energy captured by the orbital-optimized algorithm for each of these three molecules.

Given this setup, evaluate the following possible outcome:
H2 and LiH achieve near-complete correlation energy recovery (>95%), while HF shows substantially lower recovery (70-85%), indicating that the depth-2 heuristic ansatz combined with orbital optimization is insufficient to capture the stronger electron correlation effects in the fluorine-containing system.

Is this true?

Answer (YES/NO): NO